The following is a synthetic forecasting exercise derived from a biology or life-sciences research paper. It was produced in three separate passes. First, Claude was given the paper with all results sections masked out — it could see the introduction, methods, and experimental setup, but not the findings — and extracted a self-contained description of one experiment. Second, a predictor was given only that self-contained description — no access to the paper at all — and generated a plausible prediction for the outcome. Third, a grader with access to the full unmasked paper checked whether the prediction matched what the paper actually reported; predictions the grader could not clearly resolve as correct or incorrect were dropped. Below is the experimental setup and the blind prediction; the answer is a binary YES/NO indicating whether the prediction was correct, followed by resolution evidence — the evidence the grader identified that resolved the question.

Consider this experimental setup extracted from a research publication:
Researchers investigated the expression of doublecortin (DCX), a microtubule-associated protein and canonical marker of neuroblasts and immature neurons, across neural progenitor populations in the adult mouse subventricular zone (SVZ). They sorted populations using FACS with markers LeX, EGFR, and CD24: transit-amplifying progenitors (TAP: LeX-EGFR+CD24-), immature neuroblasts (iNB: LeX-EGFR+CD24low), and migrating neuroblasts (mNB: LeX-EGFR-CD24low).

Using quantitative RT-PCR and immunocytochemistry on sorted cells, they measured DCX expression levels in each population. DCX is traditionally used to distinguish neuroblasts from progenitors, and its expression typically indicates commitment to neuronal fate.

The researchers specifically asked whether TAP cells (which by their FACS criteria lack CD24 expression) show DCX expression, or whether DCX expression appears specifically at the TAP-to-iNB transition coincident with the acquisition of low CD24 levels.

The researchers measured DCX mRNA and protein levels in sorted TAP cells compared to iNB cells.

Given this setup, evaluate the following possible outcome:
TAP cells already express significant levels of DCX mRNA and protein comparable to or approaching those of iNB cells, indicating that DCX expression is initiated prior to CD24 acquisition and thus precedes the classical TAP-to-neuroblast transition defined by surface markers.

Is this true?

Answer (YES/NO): NO